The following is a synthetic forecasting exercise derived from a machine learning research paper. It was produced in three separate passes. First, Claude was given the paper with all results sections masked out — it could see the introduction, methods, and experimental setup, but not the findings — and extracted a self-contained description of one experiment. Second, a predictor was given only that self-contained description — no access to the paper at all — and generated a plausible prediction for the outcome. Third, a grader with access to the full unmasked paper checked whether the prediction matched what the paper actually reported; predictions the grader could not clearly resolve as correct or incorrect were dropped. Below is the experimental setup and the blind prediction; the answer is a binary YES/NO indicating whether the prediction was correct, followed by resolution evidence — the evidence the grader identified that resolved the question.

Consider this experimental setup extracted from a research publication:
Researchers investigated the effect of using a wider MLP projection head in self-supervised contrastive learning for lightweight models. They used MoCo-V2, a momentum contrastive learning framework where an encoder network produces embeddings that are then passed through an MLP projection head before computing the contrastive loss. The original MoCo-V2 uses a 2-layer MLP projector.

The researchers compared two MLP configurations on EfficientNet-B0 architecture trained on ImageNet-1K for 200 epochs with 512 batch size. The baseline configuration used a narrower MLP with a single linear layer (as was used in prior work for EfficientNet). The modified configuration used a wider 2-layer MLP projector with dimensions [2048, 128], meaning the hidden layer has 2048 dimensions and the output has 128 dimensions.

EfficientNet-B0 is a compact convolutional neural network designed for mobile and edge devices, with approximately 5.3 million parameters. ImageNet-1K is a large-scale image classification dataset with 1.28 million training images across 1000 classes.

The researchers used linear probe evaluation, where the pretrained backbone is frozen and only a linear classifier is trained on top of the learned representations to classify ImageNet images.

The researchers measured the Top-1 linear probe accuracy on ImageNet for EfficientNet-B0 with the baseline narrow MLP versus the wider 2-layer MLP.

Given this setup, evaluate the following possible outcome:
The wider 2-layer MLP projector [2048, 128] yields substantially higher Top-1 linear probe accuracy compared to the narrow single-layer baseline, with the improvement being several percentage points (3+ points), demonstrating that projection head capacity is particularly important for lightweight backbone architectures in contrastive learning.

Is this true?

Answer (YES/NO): YES